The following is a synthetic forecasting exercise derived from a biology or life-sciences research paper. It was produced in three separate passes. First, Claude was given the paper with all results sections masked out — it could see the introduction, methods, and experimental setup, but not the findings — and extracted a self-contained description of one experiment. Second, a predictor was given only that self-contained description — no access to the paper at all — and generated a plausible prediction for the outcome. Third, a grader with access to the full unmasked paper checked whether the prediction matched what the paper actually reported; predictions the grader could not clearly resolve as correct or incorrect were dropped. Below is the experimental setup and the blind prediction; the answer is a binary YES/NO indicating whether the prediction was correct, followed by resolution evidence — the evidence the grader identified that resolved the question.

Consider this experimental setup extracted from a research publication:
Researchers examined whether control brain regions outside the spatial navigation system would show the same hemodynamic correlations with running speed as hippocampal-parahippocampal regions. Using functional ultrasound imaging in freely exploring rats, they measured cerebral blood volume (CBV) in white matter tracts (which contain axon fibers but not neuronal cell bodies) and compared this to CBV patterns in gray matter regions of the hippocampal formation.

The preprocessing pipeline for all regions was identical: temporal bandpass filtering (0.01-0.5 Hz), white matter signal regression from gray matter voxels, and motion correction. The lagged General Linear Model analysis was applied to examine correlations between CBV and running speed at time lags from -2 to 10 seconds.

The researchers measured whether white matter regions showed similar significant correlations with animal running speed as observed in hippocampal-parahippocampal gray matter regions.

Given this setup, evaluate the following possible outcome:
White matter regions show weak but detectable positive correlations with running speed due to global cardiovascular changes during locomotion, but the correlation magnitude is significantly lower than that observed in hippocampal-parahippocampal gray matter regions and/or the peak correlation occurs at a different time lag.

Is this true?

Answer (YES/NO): NO